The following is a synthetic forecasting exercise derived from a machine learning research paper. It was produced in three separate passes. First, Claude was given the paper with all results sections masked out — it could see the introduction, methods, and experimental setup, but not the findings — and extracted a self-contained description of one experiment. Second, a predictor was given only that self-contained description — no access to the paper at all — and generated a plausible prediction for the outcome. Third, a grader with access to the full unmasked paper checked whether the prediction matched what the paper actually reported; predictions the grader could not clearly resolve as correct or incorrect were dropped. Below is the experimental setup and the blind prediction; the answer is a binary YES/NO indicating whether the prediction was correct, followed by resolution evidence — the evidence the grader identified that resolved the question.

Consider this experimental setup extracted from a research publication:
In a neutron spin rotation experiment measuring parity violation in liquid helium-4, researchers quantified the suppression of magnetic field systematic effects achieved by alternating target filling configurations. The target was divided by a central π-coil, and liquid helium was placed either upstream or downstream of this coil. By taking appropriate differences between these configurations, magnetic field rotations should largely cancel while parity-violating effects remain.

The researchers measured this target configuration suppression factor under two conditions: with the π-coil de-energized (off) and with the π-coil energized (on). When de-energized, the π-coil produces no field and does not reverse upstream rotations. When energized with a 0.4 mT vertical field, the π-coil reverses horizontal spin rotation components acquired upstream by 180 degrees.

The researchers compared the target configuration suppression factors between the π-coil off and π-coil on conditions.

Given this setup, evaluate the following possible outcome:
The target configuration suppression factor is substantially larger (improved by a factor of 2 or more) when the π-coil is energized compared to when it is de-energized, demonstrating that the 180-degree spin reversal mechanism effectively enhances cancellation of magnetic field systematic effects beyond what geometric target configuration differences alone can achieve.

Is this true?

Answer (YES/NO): YES